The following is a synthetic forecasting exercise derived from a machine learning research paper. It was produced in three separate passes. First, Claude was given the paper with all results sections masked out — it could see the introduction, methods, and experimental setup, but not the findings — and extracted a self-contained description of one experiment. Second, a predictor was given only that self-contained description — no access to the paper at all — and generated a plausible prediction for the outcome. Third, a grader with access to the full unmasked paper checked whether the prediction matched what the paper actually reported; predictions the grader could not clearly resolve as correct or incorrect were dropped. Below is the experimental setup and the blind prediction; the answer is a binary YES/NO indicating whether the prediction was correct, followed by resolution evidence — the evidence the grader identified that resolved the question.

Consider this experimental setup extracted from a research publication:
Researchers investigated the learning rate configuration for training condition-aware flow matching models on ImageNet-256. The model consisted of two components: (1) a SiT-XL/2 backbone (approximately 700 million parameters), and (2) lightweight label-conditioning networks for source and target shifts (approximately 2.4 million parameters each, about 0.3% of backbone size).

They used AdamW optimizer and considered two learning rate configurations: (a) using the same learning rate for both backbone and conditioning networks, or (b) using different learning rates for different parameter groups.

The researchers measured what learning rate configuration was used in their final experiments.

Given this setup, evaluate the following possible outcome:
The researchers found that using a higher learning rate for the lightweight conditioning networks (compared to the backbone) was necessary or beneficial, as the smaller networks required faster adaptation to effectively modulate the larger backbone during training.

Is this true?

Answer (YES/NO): YES